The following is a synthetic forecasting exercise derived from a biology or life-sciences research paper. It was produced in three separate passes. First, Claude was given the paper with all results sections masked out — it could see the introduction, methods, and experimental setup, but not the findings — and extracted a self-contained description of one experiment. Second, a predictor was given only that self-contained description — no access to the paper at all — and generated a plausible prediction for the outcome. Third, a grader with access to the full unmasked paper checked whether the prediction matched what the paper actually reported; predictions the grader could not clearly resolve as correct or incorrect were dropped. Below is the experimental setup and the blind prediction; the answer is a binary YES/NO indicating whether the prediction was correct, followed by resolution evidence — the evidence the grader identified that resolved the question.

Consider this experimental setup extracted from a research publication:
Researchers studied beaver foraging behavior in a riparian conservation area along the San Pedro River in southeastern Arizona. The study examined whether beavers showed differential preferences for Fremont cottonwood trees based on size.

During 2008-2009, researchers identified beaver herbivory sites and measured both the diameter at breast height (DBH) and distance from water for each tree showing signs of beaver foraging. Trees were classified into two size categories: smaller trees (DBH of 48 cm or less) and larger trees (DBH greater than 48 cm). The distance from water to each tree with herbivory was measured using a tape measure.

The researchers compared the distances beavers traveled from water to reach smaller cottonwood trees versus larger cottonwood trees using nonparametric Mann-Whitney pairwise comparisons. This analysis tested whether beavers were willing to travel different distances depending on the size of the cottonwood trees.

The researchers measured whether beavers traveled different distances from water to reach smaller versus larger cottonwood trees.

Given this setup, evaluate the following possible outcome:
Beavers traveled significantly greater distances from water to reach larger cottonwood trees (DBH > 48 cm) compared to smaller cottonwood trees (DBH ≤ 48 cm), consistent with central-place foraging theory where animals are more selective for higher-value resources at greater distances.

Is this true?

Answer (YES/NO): NO